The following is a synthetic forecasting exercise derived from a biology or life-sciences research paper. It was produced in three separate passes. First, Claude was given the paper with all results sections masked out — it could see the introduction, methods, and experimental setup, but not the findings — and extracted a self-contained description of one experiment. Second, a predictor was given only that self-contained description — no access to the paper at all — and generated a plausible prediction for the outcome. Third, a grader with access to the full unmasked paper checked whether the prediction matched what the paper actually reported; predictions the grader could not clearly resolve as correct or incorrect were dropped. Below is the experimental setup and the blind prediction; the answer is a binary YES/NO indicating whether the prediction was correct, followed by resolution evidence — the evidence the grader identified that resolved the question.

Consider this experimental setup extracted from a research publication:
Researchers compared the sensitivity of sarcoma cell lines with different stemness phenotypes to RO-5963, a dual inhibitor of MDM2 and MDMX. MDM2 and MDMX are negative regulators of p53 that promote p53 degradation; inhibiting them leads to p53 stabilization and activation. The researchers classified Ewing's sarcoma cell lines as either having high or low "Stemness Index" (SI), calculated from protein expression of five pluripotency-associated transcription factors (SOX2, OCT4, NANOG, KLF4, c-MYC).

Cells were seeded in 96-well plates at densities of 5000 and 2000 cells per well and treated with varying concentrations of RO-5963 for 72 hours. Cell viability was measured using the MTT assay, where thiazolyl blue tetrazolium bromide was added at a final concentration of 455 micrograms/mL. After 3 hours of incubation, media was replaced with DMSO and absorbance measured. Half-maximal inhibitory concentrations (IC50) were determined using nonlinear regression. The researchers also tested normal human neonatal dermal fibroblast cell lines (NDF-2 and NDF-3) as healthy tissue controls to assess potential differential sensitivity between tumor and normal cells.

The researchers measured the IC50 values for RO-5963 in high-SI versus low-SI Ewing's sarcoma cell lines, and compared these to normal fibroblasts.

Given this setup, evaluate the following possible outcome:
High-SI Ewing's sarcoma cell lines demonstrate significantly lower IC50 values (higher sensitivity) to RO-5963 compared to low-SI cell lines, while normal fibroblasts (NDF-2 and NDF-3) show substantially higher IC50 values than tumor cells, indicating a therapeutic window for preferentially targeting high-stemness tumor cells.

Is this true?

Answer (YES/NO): YES